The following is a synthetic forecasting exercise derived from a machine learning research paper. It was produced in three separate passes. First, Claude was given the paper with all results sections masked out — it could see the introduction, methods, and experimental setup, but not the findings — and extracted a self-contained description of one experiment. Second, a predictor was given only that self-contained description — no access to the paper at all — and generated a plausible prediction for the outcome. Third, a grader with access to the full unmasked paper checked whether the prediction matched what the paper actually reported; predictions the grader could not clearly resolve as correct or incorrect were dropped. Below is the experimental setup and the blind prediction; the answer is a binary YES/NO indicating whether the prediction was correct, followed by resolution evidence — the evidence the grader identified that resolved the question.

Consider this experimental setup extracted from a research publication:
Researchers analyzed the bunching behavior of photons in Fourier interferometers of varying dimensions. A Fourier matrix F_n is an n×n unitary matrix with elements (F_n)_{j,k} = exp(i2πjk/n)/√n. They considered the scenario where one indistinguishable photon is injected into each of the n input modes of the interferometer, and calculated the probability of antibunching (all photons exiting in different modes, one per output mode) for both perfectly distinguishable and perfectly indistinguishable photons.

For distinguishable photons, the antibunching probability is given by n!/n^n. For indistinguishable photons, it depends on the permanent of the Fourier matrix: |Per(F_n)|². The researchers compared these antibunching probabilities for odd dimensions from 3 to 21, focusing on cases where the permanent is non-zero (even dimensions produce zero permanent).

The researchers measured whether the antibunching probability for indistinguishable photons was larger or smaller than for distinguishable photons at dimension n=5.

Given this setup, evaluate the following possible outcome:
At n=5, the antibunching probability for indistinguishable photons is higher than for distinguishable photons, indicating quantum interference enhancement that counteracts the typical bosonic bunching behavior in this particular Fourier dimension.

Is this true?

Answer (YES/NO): NO